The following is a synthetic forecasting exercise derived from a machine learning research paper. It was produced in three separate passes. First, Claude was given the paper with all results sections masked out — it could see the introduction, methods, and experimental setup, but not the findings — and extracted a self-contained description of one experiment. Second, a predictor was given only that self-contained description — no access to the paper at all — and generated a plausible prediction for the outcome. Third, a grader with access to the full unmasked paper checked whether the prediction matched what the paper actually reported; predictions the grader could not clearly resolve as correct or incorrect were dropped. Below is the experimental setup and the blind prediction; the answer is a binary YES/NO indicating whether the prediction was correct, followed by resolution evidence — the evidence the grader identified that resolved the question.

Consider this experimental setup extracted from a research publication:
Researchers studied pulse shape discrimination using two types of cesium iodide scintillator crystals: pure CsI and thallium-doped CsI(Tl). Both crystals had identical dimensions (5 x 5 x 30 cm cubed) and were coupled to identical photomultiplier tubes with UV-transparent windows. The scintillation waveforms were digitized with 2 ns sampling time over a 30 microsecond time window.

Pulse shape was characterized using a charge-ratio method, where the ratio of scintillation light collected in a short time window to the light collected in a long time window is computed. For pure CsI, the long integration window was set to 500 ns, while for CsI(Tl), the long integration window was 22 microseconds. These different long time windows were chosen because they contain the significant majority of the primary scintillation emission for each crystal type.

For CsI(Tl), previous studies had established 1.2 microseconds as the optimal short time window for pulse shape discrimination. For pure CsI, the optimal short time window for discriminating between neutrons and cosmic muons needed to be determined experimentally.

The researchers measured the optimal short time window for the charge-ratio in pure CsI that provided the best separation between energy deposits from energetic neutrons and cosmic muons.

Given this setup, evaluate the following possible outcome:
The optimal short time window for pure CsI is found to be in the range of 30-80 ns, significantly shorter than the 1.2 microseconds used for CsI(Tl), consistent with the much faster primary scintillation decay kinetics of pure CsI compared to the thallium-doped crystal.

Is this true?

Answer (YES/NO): NO